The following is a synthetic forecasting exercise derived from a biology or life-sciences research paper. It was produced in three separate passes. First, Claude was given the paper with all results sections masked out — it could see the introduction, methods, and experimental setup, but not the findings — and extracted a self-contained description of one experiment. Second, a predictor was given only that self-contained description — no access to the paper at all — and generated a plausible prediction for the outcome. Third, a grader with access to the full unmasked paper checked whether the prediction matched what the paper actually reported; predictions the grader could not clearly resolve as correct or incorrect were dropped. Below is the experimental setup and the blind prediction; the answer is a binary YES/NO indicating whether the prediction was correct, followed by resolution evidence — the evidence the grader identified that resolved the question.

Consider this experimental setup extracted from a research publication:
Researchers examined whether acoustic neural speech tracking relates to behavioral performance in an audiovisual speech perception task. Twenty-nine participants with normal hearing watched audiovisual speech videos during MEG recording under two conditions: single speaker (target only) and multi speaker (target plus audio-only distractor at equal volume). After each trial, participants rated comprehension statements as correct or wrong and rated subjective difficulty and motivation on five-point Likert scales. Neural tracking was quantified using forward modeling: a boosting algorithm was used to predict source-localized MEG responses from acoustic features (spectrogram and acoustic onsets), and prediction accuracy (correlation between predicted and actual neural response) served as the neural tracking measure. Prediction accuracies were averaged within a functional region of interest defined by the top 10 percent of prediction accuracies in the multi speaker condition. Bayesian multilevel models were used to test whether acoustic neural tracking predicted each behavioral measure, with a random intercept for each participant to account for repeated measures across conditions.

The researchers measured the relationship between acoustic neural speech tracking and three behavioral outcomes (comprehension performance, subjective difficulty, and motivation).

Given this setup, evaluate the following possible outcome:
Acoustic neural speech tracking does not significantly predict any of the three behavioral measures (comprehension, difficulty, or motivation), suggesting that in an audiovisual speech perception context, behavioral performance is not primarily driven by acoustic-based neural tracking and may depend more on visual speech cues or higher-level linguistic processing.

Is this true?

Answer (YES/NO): NO